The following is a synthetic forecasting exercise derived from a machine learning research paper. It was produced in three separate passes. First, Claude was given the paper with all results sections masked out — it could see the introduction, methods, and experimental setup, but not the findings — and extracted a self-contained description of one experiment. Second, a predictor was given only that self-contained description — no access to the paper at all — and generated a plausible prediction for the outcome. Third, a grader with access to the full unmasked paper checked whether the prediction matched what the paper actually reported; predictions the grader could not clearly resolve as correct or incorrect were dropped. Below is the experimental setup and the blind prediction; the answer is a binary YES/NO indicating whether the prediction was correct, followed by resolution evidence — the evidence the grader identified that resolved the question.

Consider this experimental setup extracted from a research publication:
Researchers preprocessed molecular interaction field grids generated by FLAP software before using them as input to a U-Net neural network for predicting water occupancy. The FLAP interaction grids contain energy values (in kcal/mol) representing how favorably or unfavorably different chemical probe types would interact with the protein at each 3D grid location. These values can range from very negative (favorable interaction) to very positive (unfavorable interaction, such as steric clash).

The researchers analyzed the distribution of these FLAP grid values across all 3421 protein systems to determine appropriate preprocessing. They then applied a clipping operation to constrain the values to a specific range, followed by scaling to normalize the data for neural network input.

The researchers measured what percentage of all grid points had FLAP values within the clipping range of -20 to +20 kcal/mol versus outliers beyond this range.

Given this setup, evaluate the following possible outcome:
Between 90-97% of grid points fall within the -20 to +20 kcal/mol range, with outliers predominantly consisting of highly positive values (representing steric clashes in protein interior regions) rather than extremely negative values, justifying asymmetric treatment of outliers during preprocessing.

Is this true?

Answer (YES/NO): NO